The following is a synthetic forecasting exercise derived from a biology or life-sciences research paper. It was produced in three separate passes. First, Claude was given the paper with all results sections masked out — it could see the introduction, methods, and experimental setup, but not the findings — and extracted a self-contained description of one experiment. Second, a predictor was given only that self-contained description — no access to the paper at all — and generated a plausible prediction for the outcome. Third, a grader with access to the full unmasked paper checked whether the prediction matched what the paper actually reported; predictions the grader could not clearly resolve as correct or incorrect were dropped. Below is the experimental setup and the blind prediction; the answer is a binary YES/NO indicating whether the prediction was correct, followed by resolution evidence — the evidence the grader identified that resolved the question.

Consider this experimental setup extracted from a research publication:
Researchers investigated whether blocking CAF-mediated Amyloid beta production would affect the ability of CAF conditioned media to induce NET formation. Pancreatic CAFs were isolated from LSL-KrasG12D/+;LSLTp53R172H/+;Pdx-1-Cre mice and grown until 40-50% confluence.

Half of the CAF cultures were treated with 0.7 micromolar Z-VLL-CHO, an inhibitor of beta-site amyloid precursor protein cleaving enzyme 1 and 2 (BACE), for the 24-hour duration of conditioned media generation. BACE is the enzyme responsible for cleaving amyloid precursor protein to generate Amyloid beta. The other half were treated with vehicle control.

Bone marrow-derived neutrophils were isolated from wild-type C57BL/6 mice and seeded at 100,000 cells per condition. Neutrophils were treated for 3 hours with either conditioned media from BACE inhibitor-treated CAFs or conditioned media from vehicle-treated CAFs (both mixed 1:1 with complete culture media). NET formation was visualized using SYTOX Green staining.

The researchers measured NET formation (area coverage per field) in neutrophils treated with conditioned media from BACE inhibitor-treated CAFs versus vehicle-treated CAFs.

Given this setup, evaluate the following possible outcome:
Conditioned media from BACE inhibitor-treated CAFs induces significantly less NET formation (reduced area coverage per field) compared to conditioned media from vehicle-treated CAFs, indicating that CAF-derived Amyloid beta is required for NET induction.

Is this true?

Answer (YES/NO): YES